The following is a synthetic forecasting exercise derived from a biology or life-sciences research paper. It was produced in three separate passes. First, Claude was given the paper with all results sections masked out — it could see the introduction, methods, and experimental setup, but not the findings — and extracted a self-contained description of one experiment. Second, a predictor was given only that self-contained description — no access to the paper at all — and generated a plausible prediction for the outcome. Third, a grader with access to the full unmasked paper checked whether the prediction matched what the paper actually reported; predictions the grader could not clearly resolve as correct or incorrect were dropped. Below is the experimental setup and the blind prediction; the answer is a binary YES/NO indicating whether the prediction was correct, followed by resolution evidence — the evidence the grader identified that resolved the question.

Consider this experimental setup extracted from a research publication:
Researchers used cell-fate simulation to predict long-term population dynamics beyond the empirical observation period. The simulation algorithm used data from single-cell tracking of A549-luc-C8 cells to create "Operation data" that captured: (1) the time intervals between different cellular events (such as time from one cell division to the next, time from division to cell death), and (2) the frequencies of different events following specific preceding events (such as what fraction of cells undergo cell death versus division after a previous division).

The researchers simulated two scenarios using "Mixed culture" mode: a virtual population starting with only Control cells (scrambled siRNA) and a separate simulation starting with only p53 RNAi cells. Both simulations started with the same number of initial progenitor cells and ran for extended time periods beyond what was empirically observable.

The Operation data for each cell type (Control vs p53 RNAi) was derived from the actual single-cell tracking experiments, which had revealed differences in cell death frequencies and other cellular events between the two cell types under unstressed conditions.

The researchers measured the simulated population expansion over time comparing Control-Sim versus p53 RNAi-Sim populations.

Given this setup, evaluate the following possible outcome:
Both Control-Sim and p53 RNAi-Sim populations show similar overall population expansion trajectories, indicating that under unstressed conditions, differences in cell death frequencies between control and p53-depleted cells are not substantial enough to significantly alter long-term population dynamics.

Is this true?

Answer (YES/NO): NO